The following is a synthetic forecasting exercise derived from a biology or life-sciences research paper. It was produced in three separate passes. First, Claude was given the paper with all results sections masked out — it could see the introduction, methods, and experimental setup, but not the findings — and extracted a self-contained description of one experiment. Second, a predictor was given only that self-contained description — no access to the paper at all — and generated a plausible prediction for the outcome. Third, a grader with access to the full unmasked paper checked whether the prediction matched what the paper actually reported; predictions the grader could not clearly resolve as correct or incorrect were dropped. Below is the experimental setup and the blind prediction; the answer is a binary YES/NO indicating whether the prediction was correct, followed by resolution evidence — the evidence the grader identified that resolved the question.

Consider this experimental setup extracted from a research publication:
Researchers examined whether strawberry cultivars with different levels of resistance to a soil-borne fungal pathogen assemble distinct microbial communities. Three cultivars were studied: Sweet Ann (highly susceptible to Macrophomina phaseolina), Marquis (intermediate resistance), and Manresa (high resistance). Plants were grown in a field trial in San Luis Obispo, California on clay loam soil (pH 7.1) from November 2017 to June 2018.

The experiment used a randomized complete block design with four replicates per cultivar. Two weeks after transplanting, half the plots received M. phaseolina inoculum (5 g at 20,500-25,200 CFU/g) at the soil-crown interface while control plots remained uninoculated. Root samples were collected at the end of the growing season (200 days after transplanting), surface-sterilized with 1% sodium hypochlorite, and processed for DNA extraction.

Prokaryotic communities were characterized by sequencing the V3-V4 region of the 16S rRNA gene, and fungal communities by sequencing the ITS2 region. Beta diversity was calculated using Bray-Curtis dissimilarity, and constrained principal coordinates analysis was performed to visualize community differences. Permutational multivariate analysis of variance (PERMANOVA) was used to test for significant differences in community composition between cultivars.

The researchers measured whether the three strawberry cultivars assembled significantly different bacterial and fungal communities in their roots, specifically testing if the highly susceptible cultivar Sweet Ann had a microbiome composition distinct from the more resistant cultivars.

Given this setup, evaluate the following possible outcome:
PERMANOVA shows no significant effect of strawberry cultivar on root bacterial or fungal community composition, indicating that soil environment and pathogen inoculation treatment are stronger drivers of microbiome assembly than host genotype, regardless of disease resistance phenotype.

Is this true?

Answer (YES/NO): NO